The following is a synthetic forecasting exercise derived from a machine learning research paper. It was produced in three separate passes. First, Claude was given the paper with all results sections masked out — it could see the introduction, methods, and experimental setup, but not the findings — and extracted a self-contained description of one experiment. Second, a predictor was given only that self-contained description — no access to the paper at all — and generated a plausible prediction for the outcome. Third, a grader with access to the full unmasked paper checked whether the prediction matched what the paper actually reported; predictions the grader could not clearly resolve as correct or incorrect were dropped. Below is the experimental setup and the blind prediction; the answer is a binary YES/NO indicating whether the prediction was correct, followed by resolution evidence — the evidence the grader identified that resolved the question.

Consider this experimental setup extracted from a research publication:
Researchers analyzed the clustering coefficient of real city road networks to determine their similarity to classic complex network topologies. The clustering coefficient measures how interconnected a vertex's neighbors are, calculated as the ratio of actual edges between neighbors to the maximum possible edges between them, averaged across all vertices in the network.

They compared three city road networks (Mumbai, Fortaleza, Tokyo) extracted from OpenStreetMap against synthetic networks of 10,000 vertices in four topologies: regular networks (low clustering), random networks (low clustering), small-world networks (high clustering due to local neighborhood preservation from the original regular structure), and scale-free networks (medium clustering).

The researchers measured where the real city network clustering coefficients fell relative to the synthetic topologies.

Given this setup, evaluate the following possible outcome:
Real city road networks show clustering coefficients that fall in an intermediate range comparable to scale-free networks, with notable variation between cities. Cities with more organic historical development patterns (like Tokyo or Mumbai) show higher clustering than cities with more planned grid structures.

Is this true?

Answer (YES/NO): NO